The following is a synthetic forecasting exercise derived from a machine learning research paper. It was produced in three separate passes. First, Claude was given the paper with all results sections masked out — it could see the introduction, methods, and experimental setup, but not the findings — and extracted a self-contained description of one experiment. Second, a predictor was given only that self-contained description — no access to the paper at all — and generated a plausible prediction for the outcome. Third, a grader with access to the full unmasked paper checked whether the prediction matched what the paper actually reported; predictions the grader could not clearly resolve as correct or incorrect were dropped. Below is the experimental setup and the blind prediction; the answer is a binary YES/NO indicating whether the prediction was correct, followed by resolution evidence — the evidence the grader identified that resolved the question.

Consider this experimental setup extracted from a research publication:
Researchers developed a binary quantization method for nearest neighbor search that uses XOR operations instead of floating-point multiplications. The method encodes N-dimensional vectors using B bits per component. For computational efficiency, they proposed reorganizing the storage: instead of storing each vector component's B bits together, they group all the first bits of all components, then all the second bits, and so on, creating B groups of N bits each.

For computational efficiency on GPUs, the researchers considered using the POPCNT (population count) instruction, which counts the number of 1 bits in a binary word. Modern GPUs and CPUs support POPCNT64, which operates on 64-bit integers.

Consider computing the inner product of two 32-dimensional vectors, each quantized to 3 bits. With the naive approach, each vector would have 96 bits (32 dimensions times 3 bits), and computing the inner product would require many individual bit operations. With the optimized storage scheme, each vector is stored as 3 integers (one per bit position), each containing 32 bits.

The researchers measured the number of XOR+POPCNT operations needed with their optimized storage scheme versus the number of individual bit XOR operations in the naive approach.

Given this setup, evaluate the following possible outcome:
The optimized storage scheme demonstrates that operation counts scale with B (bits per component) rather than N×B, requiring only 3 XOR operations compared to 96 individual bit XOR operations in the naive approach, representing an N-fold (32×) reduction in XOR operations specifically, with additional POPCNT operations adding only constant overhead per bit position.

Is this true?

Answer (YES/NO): NO